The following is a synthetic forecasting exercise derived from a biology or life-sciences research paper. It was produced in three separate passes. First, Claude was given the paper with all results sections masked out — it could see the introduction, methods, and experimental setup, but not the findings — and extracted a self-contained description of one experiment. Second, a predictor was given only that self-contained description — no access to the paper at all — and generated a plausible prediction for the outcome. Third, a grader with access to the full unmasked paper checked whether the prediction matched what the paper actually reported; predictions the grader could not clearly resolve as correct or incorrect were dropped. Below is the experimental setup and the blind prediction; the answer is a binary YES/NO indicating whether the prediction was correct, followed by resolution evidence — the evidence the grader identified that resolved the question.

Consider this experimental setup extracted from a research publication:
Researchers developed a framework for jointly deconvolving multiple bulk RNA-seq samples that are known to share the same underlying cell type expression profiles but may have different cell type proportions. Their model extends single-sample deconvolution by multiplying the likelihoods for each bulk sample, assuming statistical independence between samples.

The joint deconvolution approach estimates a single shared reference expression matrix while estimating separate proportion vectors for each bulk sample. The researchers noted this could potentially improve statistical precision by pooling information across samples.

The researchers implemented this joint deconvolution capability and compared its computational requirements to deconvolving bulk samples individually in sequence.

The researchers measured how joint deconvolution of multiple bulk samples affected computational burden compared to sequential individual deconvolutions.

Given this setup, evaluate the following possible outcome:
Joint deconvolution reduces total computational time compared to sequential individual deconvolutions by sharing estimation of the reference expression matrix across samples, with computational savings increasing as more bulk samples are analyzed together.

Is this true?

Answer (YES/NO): NO